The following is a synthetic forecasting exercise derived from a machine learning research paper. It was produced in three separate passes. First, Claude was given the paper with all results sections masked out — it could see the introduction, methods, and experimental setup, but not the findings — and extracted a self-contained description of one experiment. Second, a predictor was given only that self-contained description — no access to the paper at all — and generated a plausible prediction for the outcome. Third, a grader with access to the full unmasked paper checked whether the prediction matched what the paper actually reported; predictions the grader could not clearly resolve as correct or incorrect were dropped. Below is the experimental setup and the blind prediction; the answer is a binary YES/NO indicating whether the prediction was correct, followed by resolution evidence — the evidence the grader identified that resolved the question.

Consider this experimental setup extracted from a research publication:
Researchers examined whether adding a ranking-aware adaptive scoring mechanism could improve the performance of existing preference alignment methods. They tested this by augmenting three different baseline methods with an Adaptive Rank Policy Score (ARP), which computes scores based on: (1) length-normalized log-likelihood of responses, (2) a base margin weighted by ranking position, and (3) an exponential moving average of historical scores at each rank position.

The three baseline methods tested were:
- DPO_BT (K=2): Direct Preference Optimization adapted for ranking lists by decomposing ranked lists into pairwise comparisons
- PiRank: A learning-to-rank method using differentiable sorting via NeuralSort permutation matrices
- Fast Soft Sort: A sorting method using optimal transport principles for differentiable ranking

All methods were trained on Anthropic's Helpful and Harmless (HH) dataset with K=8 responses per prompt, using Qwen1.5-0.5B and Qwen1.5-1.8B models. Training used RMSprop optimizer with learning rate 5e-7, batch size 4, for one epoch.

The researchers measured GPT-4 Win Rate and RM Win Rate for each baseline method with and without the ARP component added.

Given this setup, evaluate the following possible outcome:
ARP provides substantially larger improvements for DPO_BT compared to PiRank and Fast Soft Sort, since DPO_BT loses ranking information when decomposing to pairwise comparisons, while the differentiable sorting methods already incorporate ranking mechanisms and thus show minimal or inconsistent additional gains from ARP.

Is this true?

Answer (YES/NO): NO